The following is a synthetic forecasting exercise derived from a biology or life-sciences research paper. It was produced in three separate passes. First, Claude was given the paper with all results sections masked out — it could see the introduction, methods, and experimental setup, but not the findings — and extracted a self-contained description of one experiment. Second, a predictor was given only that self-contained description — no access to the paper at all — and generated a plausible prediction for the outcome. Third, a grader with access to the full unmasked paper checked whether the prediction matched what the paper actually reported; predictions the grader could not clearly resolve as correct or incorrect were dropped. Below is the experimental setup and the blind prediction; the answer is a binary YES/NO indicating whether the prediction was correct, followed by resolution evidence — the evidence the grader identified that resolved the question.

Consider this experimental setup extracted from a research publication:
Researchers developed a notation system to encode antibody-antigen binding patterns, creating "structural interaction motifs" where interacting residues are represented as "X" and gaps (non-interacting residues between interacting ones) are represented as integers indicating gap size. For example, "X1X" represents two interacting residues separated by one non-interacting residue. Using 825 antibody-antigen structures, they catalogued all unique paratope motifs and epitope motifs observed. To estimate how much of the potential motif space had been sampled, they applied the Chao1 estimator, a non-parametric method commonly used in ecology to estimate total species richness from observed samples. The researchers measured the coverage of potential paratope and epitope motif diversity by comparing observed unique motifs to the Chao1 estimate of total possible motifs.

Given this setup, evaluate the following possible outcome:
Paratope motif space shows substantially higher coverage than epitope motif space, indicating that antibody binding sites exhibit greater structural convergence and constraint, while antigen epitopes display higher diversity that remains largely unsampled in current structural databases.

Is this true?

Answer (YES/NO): YES